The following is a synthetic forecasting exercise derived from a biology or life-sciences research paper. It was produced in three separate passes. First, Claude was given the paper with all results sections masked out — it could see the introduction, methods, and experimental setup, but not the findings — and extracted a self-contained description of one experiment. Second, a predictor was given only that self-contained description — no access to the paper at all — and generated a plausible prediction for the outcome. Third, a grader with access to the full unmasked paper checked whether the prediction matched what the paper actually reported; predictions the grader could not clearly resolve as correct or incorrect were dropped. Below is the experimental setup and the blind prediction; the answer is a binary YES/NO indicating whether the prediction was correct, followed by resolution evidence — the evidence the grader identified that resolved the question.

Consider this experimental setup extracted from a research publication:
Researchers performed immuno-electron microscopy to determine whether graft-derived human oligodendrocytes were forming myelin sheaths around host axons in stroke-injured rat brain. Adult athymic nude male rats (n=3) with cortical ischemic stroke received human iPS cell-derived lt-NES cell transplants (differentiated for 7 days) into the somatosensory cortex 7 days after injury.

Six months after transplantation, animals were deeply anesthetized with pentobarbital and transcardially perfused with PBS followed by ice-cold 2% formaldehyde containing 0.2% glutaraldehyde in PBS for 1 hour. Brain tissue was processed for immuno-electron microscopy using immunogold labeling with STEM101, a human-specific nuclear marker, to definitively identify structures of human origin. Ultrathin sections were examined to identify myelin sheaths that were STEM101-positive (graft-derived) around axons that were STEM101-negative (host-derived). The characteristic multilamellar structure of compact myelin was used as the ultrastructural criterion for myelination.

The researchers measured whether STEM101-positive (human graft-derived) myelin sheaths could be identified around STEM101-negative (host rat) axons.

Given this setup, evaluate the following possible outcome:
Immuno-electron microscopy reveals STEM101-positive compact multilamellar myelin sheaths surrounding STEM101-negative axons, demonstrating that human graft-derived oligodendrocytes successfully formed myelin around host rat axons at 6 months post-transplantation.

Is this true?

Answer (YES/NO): NO